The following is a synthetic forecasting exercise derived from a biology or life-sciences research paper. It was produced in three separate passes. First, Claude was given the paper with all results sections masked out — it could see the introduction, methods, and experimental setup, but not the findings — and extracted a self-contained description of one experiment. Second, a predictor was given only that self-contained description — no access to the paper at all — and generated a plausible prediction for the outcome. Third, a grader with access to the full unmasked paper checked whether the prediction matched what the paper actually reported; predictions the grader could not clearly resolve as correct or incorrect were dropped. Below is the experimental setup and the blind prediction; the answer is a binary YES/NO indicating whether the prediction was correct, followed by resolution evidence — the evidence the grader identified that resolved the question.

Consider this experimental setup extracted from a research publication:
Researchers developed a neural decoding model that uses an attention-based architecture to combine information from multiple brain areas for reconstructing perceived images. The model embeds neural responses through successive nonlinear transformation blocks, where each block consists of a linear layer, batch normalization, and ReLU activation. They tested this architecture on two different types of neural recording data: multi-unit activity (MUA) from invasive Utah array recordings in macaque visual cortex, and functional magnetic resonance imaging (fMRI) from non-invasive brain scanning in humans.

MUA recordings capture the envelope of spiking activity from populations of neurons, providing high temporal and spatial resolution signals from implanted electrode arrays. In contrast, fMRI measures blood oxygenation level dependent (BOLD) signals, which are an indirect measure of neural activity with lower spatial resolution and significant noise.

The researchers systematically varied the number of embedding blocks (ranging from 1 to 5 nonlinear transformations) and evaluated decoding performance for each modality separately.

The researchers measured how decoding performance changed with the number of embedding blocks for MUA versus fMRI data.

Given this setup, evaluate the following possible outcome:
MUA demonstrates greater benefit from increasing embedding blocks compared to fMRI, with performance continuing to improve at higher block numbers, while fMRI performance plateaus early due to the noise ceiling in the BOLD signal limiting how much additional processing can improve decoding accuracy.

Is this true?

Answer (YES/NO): YES